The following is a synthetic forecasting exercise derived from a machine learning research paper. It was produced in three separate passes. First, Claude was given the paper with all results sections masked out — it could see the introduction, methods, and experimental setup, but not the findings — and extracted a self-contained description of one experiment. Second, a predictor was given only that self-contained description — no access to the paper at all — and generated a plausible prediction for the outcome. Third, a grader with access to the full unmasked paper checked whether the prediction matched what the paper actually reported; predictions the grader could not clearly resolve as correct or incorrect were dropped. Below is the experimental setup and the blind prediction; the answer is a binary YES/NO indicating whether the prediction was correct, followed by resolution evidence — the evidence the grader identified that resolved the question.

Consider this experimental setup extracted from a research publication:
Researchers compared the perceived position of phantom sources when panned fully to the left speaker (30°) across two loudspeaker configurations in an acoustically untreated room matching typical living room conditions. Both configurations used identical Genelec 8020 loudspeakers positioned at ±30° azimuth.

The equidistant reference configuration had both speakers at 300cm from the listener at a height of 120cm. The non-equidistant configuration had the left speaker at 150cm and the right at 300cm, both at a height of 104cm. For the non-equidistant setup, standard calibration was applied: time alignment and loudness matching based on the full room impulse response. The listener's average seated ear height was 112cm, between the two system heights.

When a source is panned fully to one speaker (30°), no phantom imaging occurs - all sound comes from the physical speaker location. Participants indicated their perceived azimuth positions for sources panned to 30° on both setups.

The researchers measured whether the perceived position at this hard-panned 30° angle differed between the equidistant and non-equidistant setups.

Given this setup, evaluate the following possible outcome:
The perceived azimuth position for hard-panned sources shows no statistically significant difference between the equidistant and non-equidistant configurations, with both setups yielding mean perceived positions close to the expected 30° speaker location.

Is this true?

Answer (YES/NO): YES